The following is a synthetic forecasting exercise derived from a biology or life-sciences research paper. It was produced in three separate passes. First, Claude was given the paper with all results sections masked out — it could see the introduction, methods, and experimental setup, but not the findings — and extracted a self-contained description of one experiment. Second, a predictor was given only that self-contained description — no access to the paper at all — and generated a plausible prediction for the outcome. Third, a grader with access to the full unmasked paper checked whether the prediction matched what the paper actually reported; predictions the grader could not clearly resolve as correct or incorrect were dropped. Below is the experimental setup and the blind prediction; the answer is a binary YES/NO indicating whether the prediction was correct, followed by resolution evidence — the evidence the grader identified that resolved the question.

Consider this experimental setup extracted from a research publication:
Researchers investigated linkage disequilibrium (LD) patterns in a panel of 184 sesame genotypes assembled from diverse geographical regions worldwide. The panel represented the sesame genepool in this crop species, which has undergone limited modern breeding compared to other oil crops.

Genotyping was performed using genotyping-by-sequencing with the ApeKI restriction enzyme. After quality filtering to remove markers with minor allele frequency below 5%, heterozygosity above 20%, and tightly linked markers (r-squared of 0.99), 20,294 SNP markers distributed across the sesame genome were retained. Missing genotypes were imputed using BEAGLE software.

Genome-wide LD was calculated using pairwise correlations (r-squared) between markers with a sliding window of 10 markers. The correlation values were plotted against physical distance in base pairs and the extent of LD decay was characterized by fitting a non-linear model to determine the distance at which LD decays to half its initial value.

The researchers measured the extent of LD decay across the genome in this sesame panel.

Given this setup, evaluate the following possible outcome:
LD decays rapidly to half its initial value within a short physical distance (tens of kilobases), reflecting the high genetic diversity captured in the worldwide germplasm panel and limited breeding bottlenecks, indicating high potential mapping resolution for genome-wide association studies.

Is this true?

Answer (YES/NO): YES